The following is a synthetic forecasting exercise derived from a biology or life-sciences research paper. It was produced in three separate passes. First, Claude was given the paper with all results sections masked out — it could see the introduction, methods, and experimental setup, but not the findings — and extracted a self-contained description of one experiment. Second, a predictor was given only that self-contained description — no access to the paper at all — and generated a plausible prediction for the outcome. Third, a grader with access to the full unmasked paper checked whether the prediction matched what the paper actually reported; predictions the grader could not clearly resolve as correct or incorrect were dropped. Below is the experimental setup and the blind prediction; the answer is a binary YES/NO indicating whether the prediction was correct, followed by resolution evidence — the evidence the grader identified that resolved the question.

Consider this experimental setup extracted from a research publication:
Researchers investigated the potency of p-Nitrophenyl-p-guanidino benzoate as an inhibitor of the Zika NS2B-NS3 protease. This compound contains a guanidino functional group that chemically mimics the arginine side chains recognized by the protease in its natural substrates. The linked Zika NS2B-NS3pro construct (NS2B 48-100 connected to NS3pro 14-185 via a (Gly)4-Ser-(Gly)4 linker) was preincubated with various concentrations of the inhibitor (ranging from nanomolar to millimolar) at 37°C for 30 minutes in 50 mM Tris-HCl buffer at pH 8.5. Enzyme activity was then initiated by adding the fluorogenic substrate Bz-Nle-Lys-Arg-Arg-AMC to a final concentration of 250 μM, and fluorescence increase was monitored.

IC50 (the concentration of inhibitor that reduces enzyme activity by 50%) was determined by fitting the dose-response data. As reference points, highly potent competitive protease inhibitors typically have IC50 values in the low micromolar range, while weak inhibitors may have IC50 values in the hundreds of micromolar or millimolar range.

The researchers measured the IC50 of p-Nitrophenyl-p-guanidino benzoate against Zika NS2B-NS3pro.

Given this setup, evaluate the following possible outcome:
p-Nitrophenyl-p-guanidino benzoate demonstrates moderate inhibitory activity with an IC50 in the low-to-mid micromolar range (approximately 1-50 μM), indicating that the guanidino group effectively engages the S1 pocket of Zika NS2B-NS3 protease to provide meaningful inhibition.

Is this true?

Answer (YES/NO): NO